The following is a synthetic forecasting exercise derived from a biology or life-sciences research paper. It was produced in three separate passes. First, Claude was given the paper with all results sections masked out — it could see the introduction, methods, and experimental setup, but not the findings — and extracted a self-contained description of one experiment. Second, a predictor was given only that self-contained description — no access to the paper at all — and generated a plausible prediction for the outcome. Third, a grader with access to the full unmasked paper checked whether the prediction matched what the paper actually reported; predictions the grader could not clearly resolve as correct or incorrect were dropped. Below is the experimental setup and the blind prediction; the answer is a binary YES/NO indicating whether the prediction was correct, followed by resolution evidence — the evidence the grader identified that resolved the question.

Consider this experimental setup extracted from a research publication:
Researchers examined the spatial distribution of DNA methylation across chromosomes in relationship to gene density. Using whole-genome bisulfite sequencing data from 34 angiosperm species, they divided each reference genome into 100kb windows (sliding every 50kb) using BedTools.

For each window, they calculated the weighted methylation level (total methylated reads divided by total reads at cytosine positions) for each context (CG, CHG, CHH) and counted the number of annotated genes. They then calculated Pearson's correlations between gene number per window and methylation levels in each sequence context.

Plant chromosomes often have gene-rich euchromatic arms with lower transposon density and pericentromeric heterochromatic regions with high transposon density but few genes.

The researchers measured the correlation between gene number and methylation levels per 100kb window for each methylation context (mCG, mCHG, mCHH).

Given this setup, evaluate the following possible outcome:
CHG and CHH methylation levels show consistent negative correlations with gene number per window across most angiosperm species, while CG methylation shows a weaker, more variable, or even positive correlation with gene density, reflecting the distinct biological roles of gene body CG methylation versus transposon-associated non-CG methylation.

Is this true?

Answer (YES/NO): NO